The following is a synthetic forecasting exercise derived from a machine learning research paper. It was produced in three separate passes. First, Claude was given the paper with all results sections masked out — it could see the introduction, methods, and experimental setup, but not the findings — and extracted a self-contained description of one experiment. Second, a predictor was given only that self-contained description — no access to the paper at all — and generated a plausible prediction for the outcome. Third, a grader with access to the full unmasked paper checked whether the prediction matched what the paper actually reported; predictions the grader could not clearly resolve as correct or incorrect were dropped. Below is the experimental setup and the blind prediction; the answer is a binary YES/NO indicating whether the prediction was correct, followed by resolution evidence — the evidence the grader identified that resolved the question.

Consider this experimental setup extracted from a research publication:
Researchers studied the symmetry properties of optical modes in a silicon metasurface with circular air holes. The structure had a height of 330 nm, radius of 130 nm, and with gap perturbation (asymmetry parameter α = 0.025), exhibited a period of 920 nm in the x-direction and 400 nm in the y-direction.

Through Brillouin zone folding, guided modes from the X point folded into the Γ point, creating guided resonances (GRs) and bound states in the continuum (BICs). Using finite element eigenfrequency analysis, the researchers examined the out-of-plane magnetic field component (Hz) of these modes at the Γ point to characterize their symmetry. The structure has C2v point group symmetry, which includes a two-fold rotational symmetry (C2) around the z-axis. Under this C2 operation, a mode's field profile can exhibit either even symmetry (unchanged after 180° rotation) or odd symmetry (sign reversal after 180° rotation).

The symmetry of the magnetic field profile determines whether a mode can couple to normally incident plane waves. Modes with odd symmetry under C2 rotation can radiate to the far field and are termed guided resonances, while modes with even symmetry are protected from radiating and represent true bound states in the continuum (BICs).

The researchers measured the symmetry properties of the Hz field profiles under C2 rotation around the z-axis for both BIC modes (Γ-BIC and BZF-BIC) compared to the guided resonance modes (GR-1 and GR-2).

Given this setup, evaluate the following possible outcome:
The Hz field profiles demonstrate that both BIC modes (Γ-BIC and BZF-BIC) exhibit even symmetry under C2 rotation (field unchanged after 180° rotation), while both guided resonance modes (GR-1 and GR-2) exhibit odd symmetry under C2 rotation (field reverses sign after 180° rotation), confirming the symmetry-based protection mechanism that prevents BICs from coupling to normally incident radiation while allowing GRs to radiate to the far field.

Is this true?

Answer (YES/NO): YES